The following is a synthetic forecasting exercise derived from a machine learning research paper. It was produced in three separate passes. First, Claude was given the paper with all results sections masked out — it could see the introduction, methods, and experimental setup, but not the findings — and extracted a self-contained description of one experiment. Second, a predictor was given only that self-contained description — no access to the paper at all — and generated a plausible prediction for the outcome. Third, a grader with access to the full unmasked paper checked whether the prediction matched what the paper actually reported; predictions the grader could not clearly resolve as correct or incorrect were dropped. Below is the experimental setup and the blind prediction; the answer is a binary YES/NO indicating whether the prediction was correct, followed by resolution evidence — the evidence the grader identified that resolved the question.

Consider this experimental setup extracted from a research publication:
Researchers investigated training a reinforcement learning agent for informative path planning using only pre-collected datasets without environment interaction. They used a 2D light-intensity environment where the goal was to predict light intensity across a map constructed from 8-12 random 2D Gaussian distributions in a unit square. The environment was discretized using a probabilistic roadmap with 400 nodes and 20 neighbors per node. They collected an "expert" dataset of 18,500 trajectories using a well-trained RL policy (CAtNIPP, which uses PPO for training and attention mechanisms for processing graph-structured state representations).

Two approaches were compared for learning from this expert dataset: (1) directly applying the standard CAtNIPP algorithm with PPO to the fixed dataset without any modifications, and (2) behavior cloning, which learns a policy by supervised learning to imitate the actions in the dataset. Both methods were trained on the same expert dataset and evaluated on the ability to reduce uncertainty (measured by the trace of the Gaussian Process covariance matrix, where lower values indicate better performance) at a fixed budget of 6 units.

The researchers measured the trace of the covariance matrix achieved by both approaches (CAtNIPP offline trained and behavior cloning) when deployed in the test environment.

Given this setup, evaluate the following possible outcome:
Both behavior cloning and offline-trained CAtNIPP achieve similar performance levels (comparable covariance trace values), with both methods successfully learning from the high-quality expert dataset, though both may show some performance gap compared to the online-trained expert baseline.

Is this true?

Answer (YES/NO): NO